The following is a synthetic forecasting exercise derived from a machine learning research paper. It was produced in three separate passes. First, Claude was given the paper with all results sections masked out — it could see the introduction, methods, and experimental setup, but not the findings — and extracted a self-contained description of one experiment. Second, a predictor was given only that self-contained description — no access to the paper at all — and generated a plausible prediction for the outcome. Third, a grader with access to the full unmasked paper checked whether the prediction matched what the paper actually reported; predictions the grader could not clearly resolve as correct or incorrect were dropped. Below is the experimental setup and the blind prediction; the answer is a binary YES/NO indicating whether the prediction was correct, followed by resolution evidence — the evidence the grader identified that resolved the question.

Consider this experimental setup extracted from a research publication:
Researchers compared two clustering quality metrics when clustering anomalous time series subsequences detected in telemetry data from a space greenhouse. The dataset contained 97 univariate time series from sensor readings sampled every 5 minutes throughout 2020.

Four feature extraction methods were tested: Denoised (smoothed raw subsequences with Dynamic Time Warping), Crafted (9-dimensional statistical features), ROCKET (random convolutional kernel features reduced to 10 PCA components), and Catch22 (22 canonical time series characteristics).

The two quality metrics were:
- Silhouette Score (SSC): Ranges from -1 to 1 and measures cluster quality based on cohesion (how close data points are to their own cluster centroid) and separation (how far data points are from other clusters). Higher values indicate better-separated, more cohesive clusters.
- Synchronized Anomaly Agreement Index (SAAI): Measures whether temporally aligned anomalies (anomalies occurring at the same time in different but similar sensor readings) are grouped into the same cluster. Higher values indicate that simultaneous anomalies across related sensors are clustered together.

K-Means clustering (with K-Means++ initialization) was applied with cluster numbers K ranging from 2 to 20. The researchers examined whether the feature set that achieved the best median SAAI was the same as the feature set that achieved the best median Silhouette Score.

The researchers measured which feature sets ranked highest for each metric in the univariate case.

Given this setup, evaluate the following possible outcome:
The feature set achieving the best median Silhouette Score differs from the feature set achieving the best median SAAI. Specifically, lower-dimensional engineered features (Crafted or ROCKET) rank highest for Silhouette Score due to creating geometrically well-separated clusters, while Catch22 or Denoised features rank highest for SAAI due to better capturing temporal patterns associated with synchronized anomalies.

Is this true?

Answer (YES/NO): NO